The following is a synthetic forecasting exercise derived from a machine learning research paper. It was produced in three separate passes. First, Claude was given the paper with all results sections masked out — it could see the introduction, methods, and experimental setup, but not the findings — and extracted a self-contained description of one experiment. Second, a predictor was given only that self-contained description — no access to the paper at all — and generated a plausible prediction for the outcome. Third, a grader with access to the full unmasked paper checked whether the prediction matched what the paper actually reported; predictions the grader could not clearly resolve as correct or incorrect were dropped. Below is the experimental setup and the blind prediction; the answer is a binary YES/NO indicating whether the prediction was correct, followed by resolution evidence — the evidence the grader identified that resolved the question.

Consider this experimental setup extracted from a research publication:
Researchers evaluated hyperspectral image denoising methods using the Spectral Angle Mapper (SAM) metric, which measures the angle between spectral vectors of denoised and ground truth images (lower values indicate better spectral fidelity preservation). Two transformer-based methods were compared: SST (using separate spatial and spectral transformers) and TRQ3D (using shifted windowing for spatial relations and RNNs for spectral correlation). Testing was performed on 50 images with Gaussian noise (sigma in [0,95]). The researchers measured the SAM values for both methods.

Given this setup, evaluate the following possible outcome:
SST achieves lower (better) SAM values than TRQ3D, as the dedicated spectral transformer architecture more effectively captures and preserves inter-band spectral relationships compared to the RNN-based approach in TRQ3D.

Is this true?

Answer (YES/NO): YES